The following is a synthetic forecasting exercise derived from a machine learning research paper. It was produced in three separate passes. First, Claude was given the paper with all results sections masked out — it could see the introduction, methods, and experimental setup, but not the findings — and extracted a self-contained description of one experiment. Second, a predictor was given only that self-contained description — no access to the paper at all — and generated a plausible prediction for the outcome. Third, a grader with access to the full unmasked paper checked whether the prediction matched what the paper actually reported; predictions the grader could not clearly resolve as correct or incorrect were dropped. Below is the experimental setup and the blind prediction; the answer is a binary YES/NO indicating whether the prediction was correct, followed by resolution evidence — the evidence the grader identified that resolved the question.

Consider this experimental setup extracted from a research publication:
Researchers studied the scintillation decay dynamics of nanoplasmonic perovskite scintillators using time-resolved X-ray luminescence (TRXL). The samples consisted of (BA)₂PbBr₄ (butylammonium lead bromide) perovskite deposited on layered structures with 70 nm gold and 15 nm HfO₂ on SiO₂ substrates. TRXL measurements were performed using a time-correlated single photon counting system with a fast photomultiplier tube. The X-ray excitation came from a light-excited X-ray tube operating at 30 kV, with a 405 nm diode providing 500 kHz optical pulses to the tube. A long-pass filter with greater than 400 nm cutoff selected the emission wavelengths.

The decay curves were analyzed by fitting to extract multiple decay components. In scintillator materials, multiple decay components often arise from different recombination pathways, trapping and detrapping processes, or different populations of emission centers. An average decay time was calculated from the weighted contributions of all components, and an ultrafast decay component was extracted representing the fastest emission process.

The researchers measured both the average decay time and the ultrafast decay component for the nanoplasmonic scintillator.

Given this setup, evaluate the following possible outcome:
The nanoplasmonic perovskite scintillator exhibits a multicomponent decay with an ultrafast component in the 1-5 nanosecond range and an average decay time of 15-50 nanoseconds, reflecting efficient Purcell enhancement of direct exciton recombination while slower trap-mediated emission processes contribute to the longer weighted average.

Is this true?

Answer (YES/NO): NO